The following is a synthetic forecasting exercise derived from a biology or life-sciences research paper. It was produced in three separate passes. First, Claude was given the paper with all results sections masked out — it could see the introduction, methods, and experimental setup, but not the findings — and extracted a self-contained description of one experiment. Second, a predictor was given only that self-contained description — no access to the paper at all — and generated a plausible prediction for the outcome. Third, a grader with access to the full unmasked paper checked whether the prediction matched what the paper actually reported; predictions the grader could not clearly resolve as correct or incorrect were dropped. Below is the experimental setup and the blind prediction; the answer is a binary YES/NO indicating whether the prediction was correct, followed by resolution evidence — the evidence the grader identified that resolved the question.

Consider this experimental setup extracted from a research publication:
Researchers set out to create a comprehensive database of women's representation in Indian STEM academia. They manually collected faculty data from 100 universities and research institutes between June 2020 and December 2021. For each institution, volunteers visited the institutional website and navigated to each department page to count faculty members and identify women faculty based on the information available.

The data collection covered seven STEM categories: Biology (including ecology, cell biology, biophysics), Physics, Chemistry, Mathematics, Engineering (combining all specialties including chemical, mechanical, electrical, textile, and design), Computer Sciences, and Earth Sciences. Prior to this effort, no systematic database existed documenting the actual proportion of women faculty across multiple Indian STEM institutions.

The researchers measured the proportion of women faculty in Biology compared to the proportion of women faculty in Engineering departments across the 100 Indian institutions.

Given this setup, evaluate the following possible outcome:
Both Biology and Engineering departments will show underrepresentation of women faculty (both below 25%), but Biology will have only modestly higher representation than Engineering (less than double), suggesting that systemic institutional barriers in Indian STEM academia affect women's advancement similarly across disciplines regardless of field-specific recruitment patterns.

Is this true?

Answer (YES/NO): NO